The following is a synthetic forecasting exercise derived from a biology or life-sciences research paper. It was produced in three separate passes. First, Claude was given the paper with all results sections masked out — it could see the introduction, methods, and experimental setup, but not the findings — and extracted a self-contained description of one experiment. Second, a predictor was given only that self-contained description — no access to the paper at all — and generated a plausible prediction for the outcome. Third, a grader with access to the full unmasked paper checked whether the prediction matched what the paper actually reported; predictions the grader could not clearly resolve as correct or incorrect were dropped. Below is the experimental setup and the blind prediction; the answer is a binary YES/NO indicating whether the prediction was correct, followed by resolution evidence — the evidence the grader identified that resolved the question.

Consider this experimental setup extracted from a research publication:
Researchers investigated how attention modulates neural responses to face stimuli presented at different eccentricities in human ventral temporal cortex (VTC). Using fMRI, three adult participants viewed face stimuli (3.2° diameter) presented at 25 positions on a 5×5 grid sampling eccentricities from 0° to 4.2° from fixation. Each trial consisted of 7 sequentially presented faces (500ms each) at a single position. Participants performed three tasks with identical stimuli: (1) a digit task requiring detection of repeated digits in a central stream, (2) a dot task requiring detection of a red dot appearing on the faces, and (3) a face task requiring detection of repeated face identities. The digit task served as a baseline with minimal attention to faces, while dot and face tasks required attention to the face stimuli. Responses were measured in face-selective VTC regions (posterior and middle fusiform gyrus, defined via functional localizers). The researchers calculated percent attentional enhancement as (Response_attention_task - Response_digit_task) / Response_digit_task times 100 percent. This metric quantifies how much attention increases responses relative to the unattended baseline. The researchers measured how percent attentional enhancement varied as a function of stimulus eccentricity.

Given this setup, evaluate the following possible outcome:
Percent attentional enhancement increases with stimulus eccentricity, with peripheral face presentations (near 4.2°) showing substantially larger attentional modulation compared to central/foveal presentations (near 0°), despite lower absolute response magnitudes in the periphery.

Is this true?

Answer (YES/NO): YES